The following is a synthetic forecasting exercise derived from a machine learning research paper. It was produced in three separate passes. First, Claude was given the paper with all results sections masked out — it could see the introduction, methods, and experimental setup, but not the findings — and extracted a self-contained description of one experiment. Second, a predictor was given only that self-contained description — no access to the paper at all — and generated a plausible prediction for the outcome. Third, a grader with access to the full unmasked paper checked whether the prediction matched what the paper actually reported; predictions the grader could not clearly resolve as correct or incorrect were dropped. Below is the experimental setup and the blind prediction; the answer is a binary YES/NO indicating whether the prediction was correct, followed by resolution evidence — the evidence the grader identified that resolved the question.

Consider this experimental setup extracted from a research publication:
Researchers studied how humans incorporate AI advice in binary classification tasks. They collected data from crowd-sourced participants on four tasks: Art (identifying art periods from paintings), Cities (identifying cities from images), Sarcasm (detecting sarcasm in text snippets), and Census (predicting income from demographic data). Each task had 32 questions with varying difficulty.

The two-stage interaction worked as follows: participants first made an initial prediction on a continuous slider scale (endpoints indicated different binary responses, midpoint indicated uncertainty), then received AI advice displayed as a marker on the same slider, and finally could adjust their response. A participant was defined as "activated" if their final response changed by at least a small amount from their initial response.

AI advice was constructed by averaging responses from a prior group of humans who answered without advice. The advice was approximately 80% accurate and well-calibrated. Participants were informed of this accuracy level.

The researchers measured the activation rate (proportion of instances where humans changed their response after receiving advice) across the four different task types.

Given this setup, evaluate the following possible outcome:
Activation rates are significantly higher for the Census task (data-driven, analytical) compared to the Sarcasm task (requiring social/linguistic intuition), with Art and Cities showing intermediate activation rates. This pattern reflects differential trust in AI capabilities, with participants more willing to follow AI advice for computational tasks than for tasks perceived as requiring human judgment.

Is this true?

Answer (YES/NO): NO